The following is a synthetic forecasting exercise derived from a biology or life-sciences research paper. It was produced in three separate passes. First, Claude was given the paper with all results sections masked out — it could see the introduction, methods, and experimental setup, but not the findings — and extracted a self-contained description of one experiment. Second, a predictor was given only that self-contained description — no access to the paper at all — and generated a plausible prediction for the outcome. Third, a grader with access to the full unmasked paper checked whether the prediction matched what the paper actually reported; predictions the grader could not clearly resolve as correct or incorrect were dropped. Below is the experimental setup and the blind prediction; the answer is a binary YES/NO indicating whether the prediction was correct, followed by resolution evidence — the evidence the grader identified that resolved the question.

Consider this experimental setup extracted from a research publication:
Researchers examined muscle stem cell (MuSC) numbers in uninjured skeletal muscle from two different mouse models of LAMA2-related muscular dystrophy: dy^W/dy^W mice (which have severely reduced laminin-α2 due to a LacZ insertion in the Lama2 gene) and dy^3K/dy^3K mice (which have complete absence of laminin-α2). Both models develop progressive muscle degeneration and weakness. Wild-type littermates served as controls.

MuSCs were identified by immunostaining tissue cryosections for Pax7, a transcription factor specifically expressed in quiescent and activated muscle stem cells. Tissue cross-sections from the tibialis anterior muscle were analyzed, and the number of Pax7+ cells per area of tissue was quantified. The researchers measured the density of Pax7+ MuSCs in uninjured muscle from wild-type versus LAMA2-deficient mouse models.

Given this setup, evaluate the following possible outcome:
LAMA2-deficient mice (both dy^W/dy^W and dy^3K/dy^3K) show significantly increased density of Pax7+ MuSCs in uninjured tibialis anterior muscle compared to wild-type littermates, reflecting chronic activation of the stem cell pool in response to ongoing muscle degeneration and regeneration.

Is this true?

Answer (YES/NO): YES